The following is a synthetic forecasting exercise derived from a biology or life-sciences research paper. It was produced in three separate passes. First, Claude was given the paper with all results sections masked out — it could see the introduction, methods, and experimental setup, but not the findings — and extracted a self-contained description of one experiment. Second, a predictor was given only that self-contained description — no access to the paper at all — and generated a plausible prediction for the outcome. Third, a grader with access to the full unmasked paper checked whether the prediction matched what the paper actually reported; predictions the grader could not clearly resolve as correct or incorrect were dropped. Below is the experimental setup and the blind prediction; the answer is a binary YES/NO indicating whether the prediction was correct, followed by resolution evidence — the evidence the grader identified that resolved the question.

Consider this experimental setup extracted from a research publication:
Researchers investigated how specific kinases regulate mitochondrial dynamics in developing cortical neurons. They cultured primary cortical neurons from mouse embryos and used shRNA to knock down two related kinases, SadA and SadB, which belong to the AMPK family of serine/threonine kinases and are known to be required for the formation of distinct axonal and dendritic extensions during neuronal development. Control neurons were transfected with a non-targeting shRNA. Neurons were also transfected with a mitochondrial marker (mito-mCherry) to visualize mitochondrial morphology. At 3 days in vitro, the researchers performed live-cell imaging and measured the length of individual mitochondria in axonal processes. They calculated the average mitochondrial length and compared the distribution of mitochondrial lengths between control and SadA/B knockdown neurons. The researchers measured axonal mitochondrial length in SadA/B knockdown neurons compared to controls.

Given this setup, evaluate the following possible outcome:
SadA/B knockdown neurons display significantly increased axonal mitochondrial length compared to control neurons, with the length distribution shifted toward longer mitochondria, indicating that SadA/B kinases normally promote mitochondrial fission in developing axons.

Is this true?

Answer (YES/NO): YES